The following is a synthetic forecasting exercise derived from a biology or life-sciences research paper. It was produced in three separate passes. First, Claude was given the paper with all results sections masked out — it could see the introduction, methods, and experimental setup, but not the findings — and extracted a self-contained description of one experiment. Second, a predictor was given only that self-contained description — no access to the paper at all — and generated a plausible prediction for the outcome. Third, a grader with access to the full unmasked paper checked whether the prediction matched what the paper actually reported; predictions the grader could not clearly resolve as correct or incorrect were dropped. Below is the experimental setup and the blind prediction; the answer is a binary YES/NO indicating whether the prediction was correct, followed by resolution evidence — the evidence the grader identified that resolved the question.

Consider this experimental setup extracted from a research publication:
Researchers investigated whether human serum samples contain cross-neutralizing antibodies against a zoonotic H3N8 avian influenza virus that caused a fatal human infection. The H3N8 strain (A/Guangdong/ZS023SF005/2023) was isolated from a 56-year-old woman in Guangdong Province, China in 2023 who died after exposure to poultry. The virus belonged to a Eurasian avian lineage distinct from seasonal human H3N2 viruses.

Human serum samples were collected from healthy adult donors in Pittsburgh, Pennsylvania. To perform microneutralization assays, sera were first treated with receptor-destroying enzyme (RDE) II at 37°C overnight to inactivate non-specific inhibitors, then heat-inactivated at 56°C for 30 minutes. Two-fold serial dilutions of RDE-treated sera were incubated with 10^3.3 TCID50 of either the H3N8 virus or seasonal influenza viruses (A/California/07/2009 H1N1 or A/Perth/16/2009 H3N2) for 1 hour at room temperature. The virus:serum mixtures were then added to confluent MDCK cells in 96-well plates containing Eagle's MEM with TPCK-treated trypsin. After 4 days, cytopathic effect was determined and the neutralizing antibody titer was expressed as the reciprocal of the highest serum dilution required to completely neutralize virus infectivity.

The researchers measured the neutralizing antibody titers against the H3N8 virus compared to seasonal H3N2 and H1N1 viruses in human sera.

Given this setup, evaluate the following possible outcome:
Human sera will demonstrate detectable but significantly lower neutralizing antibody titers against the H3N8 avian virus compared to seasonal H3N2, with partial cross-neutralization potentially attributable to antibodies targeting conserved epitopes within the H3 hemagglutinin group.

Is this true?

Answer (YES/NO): NO